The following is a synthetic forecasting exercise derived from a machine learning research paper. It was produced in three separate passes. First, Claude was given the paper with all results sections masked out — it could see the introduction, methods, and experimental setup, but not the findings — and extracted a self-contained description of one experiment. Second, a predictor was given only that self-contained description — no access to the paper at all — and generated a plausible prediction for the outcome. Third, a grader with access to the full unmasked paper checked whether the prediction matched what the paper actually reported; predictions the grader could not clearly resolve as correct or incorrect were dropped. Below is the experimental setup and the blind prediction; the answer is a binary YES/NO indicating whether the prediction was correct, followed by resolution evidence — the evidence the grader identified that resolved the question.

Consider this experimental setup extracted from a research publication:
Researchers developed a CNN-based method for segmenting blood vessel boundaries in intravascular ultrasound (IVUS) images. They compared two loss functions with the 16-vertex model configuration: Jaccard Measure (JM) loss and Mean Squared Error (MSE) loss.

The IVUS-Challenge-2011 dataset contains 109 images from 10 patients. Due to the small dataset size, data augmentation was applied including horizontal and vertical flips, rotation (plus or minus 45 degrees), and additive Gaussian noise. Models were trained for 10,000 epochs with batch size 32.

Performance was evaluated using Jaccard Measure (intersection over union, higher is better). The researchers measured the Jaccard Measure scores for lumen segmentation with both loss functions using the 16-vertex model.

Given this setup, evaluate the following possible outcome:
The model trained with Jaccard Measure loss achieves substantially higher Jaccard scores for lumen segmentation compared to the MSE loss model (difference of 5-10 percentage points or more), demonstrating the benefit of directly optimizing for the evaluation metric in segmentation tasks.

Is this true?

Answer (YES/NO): NO